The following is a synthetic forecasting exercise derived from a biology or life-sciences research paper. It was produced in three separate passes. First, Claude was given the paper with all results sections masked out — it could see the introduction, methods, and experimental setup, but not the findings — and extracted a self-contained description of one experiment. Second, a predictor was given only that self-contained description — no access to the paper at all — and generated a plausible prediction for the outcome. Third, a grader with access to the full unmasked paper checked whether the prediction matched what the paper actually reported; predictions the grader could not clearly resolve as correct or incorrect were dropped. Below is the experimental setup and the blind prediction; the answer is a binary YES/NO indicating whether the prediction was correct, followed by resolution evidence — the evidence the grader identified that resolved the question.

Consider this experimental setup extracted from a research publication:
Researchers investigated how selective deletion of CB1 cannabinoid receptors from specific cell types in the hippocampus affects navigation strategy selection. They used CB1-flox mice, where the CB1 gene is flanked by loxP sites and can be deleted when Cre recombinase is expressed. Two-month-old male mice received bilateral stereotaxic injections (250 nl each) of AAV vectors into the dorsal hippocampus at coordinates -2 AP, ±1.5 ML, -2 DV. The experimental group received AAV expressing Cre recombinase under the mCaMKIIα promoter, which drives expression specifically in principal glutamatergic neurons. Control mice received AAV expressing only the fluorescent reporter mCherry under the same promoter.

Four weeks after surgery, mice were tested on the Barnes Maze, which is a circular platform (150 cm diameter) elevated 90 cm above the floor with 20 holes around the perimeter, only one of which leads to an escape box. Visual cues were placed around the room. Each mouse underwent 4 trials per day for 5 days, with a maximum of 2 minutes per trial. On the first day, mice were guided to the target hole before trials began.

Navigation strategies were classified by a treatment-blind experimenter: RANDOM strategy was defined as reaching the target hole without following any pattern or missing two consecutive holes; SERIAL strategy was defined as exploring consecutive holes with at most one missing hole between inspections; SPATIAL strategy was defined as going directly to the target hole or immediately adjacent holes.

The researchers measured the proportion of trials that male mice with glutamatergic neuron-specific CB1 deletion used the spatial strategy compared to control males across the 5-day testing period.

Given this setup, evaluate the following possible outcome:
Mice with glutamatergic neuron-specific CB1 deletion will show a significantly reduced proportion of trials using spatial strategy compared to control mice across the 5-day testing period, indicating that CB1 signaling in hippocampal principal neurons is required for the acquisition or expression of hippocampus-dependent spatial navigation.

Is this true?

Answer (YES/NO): YES